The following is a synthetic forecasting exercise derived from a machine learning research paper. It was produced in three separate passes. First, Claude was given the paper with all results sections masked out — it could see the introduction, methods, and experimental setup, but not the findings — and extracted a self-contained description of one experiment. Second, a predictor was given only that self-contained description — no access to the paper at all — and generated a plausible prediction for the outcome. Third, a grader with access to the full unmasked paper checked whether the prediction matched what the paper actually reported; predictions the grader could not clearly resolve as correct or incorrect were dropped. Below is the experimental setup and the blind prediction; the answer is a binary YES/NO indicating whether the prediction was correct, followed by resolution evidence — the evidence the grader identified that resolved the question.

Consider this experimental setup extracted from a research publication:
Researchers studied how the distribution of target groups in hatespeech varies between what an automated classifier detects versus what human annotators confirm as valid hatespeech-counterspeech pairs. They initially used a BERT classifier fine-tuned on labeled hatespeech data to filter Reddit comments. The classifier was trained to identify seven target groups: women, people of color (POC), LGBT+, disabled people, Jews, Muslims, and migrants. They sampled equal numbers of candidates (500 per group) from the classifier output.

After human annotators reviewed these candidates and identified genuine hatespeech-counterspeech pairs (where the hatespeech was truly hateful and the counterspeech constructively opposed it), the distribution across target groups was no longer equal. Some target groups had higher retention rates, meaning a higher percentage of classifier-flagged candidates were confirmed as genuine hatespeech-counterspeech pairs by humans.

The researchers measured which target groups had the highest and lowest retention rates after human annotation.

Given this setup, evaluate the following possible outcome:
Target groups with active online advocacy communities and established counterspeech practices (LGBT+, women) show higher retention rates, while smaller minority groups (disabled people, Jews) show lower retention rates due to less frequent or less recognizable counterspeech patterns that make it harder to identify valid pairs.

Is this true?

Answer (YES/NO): NO